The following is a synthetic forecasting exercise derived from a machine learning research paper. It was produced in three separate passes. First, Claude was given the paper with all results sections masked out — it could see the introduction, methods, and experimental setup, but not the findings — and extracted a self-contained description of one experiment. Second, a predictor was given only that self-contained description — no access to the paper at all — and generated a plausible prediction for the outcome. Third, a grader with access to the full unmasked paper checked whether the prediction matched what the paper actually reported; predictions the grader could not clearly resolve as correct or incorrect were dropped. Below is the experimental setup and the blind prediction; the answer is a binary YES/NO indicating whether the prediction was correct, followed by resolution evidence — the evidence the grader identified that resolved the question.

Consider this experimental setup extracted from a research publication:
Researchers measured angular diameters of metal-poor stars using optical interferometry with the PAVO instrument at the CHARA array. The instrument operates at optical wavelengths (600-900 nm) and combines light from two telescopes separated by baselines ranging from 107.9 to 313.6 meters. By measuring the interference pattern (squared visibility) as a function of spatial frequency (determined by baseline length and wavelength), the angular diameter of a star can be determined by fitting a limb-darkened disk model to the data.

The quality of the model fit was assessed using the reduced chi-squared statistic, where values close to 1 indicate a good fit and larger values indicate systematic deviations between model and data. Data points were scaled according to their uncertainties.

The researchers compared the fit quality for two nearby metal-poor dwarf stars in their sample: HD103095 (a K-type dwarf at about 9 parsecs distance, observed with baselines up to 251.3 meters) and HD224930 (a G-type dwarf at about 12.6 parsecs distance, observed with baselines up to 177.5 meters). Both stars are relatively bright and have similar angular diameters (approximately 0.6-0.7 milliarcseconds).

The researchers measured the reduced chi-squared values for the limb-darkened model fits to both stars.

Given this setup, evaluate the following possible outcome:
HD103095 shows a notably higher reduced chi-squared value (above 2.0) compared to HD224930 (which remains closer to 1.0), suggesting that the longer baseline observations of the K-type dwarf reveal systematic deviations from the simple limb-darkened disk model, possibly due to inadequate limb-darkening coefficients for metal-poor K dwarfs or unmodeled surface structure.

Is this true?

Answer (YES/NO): NO